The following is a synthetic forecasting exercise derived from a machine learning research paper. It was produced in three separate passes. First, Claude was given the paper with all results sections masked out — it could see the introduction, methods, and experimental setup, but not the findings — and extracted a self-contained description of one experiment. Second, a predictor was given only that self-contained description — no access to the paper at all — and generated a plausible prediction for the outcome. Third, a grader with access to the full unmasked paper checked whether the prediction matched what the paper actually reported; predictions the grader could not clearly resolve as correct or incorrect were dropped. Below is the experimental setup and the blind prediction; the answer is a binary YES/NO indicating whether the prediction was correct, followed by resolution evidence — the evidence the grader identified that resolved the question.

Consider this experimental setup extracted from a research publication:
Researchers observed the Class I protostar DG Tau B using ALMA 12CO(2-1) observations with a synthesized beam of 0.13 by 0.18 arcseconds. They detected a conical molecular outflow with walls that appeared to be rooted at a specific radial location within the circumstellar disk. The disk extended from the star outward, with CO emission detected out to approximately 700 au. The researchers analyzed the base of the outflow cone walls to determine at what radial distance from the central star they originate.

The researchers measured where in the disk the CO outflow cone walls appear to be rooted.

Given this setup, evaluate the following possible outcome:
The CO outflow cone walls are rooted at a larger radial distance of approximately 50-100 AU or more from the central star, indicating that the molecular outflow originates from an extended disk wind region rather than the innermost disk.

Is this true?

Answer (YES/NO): NO